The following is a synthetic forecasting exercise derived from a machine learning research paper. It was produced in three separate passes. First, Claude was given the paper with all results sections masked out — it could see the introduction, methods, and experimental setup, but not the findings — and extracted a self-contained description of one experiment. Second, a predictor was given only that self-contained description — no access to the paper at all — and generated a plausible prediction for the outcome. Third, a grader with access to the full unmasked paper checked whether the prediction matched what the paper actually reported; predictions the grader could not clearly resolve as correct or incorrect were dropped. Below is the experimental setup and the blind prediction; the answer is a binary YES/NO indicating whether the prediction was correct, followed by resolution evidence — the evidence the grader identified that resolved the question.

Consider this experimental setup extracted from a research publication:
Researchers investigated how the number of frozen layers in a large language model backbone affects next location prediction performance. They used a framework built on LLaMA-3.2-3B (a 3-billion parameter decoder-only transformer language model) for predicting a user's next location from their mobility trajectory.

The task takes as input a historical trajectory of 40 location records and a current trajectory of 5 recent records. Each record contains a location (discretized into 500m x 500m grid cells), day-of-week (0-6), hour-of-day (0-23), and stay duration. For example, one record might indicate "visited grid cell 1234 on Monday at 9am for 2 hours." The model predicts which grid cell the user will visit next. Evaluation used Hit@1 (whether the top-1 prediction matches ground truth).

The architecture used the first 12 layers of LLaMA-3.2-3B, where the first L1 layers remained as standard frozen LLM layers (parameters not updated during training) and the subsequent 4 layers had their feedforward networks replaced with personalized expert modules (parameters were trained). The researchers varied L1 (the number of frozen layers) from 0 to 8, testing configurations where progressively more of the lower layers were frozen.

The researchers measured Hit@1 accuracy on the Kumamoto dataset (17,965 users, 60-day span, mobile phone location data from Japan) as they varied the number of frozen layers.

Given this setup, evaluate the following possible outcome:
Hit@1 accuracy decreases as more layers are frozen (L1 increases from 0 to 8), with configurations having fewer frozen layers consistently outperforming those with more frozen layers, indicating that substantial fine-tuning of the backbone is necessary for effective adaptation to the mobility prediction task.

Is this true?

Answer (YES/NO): NO